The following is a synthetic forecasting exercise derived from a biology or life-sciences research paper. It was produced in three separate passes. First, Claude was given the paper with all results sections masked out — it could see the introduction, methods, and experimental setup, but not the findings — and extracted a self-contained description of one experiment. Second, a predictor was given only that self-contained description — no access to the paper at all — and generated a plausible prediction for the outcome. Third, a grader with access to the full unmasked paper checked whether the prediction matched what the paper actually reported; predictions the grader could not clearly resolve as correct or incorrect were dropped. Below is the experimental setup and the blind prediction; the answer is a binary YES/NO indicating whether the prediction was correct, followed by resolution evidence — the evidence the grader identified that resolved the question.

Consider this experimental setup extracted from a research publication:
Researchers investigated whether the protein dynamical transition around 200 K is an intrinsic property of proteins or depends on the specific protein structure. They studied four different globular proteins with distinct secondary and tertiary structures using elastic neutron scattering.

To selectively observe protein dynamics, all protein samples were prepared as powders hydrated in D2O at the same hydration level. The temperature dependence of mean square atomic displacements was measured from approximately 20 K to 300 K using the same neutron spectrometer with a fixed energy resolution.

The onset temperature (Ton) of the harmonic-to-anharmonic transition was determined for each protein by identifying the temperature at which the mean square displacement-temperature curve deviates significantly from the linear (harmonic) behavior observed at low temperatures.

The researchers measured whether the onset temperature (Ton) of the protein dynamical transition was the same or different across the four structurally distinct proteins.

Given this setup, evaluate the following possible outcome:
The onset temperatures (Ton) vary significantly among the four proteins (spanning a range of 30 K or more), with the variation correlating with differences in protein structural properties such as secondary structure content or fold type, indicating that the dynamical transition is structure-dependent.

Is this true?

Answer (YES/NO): YES